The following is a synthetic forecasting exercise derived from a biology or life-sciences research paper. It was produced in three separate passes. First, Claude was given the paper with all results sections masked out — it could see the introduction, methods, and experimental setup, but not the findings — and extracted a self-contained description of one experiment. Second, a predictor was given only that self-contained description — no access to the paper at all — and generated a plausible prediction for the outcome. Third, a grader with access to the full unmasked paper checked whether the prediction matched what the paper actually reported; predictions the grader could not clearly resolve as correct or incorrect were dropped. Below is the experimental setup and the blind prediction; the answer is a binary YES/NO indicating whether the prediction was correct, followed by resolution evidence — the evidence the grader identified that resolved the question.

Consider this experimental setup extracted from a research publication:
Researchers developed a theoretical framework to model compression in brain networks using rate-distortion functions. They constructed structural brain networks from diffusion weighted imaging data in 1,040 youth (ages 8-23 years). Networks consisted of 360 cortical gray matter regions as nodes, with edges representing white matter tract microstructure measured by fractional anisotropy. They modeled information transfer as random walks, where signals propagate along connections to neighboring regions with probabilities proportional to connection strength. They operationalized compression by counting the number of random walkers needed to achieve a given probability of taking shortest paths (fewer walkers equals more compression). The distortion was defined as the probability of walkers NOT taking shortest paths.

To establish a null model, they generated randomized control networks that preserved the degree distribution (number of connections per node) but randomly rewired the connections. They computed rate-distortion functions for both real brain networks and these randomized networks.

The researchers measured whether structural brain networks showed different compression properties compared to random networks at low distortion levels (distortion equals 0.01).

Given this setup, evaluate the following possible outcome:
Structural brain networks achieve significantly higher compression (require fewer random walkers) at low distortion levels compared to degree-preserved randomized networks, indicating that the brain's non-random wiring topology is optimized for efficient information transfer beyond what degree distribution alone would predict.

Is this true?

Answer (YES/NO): NO